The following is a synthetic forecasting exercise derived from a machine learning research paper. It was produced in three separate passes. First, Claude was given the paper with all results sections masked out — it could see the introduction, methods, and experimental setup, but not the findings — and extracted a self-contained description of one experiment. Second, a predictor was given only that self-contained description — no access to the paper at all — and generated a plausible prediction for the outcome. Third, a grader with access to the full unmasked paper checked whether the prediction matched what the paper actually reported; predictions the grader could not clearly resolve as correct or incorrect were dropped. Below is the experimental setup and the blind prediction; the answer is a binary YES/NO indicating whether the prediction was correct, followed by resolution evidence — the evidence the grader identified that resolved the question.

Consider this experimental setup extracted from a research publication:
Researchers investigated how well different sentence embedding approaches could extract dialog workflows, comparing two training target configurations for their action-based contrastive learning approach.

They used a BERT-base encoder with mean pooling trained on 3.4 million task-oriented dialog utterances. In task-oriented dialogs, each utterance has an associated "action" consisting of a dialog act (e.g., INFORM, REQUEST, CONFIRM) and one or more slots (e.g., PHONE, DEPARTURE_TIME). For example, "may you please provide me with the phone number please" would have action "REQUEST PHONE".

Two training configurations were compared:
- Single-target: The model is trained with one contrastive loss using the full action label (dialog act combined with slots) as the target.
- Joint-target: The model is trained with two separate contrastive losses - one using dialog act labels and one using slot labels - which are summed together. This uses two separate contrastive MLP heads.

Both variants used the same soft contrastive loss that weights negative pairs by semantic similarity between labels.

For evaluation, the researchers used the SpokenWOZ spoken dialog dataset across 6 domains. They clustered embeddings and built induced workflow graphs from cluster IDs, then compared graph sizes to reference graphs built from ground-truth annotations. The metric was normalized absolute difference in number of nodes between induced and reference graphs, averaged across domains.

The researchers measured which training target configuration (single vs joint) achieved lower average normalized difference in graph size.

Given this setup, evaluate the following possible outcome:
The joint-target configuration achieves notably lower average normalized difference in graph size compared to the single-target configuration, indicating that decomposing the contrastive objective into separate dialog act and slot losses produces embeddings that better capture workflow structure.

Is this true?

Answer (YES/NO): NO